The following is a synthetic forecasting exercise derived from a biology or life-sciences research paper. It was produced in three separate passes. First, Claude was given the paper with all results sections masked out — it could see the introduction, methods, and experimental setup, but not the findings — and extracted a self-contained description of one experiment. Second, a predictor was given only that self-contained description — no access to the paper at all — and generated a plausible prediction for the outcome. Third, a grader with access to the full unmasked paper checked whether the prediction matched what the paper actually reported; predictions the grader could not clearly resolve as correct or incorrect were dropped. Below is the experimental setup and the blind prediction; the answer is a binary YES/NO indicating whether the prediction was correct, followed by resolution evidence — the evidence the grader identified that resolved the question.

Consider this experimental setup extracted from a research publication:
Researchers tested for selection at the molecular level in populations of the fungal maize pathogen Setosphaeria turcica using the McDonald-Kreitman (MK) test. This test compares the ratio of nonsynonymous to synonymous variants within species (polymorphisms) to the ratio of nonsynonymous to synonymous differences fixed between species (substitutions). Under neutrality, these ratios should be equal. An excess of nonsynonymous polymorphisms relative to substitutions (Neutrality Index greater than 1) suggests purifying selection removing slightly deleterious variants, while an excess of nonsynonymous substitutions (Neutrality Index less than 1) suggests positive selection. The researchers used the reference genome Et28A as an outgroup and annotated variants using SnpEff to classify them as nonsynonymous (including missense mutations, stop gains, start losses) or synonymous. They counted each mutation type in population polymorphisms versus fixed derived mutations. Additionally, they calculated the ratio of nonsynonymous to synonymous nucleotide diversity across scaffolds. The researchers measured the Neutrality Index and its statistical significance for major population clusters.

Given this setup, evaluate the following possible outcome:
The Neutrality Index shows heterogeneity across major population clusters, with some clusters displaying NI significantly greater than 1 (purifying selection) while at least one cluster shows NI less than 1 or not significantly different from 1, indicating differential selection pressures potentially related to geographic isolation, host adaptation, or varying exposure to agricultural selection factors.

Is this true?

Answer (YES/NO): NO